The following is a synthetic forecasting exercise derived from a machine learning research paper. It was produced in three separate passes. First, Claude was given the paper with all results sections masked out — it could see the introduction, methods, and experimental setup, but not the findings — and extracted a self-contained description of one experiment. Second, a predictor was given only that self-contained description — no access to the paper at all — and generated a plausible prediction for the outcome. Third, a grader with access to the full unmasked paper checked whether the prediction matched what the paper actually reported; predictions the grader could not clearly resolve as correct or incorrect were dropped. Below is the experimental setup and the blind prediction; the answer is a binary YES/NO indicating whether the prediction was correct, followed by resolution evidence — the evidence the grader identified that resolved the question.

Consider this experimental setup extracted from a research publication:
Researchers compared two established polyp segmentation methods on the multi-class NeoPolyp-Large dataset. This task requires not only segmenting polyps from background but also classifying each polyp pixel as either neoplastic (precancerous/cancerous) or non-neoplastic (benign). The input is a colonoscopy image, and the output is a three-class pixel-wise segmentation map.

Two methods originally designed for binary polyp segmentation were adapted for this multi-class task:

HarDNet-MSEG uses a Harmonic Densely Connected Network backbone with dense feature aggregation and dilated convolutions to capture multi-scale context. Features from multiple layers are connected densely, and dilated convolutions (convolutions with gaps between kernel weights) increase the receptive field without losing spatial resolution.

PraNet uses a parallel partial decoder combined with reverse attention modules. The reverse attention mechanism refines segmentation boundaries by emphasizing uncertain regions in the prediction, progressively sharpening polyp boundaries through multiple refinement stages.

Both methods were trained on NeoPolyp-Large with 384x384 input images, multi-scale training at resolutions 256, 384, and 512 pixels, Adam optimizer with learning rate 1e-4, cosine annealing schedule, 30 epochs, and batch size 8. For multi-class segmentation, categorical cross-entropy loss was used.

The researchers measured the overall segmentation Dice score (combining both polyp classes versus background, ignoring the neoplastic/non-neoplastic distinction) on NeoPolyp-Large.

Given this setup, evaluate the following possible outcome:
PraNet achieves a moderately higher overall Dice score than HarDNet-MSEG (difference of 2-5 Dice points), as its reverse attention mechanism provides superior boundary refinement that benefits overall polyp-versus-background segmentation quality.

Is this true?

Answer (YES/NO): NO